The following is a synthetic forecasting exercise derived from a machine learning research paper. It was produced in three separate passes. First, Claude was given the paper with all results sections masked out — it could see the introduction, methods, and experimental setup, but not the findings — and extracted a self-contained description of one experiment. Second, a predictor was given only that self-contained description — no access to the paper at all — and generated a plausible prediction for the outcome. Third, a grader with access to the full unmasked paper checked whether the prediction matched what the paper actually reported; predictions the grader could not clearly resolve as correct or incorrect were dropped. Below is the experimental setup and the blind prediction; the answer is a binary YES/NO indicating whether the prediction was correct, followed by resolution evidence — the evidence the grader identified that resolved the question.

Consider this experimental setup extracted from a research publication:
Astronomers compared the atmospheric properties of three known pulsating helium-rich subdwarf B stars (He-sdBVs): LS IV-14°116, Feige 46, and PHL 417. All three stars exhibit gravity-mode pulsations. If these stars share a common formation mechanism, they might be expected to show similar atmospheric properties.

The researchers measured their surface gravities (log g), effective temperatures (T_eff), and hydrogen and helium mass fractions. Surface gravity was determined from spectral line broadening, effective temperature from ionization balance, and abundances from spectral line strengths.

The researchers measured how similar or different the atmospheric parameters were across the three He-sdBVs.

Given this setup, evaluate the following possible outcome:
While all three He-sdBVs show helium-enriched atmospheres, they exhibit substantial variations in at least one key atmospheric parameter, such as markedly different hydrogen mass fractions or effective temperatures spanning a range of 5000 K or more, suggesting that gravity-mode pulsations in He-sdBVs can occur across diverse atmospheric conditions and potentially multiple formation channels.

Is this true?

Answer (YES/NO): NO